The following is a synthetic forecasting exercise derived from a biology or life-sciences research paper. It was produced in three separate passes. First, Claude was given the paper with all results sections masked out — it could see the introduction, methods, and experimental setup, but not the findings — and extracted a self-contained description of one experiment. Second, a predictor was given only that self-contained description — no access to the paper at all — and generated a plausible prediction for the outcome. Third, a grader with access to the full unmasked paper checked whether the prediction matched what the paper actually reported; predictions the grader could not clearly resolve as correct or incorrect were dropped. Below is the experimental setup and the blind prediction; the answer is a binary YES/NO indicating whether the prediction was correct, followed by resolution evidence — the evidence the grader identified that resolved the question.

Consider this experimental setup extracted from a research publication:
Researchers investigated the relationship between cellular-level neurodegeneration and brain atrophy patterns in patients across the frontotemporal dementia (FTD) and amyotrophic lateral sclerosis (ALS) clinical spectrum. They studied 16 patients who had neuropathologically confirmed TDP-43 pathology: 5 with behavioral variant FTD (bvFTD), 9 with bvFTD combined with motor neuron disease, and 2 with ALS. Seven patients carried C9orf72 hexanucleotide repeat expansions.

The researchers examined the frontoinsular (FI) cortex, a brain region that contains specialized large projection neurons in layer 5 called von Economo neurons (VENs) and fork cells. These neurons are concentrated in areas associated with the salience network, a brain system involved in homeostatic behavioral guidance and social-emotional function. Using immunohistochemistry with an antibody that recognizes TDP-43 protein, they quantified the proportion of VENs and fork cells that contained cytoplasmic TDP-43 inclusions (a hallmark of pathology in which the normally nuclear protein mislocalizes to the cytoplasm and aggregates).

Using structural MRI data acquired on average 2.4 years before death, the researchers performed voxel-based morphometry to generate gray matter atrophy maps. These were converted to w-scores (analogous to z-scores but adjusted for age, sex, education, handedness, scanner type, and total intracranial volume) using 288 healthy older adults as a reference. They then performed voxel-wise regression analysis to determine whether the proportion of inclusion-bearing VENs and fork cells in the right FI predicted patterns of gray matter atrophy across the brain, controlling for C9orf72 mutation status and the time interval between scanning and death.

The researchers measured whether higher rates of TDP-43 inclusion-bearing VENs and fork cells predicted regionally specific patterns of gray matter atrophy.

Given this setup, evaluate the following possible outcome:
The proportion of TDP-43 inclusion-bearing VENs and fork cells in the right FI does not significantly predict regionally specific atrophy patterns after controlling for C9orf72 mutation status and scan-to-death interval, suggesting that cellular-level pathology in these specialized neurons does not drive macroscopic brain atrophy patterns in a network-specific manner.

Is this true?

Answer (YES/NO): NO